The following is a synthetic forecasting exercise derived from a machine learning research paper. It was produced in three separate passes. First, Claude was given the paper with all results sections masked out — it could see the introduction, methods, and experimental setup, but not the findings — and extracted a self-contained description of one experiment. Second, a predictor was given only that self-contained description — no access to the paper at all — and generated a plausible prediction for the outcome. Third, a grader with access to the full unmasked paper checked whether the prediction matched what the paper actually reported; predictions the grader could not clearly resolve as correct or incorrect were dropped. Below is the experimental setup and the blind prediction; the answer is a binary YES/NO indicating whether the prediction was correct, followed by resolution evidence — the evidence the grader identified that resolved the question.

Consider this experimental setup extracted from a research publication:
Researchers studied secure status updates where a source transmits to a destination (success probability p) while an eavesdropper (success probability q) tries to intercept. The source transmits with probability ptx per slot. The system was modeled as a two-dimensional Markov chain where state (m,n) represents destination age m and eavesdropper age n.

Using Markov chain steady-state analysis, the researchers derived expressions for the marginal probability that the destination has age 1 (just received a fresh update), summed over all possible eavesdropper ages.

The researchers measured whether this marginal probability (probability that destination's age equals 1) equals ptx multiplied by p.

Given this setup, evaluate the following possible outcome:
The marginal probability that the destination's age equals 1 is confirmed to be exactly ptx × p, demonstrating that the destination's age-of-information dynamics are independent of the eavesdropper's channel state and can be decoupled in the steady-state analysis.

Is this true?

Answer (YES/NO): YES